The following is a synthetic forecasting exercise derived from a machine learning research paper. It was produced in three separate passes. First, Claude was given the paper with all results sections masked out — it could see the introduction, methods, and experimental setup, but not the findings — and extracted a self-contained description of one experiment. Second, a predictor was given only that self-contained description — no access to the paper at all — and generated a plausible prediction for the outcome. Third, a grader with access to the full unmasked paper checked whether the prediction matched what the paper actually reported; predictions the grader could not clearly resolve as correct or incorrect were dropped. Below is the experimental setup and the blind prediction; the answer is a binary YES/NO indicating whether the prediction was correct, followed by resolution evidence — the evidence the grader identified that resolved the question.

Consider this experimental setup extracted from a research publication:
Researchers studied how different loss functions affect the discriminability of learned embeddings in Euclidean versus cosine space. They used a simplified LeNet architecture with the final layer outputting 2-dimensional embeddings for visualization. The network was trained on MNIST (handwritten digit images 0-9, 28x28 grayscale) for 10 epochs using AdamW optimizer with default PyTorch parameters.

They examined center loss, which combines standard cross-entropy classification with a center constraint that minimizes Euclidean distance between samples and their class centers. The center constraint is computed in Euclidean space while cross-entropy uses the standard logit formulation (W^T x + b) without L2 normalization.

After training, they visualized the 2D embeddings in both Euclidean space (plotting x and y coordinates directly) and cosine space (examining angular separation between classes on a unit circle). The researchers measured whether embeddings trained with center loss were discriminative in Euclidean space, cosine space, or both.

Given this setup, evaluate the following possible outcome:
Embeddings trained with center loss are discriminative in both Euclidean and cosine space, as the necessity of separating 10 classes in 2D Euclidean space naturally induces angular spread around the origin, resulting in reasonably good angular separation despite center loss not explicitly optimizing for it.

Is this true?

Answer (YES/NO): NO